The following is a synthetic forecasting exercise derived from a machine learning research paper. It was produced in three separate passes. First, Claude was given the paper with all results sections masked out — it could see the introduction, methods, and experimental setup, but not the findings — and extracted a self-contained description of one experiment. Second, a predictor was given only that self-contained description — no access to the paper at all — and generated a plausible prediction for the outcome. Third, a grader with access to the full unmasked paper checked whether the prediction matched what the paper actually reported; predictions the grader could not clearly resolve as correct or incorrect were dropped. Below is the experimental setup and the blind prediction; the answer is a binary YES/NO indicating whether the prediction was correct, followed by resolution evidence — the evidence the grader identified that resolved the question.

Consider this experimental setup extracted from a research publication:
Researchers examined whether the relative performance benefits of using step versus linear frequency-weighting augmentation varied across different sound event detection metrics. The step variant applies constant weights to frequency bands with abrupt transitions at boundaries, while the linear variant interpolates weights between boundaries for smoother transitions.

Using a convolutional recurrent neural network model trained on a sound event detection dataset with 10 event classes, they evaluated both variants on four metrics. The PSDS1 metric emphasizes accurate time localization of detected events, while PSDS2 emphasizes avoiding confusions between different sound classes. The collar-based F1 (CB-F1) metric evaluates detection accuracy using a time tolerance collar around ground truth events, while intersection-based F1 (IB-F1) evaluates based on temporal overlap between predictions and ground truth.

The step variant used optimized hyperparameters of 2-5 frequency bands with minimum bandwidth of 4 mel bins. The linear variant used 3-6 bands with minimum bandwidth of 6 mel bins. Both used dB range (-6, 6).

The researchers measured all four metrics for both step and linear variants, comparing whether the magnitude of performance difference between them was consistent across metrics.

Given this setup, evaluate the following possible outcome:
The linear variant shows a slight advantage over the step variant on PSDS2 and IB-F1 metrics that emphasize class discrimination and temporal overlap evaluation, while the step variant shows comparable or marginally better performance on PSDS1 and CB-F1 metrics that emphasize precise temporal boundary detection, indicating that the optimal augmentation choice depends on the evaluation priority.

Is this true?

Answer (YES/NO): NO